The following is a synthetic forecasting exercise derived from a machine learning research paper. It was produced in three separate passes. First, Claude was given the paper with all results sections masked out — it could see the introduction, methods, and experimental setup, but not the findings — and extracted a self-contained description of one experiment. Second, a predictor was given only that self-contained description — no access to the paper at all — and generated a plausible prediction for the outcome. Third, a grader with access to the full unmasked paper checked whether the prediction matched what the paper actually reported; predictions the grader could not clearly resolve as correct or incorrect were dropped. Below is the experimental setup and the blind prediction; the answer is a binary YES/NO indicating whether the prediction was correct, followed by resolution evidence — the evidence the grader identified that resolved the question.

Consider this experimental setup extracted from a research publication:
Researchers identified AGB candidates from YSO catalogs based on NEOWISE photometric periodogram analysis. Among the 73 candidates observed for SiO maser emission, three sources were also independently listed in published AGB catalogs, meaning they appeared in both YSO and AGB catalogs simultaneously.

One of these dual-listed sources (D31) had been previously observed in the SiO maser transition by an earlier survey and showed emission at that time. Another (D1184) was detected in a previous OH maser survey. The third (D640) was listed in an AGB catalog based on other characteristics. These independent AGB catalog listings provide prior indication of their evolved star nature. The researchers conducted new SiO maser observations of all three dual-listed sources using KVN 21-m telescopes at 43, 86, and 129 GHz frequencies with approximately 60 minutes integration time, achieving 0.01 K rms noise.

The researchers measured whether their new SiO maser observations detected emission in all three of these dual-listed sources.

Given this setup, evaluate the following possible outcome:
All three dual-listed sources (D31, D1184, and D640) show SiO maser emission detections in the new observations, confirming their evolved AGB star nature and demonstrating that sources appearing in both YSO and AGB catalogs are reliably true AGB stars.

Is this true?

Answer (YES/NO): NO